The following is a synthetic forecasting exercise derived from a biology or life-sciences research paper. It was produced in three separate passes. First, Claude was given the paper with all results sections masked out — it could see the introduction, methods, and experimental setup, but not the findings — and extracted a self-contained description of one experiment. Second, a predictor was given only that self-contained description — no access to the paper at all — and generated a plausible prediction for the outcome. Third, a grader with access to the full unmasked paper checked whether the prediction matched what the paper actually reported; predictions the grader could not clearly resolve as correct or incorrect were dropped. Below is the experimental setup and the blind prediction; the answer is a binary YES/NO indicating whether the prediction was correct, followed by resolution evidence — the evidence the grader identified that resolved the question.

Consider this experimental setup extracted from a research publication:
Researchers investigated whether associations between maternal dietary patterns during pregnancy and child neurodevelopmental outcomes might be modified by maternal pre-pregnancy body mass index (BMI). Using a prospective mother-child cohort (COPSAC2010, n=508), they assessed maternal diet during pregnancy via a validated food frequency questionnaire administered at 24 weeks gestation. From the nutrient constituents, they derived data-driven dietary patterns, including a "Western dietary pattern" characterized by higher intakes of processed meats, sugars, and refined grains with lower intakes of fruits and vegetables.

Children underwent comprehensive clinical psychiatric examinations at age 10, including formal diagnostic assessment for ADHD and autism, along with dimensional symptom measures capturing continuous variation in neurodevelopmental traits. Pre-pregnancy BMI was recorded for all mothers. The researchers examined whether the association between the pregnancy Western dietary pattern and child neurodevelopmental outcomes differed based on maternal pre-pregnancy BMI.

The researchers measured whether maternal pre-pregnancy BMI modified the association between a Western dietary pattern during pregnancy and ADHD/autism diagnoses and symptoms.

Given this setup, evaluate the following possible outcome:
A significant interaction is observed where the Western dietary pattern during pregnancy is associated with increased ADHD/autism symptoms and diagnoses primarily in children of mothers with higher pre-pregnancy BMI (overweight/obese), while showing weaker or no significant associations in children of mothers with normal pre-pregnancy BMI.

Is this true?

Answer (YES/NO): YES